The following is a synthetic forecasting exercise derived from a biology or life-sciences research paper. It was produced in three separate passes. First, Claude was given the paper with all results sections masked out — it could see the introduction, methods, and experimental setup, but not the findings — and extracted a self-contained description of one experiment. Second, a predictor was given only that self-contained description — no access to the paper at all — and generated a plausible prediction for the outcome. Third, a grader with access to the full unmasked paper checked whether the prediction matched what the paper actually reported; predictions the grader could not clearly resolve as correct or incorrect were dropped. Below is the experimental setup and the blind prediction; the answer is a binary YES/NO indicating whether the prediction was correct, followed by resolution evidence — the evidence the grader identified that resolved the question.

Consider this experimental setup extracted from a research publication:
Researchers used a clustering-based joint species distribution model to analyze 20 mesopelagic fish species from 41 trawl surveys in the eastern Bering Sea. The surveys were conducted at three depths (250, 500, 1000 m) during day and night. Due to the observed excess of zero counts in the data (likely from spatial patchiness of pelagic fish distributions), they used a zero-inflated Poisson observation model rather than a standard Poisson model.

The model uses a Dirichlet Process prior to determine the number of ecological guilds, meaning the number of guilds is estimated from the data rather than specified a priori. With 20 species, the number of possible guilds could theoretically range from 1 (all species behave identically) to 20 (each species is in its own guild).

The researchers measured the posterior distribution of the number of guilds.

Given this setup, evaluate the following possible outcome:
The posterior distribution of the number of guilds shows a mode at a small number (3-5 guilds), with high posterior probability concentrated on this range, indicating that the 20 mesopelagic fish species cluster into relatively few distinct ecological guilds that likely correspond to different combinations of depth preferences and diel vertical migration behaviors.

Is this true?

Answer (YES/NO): NO